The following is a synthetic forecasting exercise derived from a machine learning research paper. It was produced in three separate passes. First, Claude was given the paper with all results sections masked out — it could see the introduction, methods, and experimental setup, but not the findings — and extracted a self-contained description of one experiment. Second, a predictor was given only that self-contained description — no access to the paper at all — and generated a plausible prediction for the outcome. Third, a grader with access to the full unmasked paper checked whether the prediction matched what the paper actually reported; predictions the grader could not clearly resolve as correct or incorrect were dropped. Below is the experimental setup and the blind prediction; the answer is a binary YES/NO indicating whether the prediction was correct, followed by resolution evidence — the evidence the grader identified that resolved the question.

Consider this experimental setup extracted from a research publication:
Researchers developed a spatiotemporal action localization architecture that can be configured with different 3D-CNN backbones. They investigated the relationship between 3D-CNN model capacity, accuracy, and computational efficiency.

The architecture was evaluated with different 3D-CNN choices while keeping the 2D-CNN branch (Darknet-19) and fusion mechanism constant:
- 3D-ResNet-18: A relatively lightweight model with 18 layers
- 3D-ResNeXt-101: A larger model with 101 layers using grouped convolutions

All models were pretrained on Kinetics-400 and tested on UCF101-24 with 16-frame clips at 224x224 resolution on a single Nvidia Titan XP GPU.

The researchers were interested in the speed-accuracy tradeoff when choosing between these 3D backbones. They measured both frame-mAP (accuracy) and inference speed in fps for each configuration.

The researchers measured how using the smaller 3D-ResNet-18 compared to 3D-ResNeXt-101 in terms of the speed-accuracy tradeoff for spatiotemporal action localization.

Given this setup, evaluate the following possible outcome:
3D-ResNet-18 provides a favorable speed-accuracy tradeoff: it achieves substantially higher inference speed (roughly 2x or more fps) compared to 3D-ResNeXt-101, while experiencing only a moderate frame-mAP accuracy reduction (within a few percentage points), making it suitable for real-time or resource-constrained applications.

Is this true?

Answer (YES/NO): NO